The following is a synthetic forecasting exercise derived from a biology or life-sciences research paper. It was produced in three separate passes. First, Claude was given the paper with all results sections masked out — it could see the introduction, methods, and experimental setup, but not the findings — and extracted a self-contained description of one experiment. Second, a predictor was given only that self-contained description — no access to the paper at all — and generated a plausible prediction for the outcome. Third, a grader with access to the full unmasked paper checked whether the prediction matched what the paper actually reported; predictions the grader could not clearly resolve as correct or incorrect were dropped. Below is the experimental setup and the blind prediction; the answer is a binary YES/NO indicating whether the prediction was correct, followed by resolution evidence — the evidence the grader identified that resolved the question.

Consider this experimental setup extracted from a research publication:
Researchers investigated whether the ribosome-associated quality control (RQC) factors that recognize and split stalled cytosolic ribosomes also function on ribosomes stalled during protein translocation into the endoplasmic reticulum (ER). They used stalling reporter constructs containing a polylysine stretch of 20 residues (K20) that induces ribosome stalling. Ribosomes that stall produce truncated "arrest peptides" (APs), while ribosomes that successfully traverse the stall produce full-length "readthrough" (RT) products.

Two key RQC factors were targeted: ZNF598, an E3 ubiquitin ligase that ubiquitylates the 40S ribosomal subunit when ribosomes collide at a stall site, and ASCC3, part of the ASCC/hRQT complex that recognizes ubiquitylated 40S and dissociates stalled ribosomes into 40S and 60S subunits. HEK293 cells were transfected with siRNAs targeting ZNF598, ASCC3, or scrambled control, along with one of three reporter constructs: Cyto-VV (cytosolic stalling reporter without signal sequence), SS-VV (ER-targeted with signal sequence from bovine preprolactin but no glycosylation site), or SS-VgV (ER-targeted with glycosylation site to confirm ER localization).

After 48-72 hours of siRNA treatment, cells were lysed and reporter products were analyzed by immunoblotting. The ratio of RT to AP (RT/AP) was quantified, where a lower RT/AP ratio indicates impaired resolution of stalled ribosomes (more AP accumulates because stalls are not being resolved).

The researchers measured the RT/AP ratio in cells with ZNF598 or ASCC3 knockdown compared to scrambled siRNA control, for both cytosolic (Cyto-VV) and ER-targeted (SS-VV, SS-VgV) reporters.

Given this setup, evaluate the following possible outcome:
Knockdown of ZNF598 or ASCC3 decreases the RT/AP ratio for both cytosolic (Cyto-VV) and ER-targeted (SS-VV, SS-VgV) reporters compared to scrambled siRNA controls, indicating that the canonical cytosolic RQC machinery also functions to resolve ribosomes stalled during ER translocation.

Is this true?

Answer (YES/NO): NO